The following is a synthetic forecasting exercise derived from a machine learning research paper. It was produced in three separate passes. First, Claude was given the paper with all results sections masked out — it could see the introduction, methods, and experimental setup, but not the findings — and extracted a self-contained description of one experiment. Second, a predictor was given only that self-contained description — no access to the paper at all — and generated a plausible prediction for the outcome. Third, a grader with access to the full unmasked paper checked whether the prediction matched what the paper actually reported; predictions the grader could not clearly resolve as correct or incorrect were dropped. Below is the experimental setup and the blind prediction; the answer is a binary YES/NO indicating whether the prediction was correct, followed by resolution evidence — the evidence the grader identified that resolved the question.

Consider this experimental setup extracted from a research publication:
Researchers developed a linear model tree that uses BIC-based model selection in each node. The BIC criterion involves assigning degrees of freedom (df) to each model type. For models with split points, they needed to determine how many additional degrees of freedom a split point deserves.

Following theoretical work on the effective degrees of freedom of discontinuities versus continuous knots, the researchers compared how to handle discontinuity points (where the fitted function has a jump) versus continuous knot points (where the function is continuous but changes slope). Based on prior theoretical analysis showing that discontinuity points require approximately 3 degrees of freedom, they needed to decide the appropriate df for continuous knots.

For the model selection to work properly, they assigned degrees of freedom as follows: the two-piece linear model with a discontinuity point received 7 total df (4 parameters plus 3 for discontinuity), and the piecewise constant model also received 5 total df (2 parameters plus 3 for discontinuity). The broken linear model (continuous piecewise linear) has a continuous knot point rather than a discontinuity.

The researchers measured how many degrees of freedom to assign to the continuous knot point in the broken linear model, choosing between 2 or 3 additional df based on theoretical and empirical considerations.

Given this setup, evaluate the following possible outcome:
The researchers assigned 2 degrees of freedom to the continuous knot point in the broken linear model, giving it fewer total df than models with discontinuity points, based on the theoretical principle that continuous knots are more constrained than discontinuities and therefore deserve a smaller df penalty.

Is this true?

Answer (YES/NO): YES